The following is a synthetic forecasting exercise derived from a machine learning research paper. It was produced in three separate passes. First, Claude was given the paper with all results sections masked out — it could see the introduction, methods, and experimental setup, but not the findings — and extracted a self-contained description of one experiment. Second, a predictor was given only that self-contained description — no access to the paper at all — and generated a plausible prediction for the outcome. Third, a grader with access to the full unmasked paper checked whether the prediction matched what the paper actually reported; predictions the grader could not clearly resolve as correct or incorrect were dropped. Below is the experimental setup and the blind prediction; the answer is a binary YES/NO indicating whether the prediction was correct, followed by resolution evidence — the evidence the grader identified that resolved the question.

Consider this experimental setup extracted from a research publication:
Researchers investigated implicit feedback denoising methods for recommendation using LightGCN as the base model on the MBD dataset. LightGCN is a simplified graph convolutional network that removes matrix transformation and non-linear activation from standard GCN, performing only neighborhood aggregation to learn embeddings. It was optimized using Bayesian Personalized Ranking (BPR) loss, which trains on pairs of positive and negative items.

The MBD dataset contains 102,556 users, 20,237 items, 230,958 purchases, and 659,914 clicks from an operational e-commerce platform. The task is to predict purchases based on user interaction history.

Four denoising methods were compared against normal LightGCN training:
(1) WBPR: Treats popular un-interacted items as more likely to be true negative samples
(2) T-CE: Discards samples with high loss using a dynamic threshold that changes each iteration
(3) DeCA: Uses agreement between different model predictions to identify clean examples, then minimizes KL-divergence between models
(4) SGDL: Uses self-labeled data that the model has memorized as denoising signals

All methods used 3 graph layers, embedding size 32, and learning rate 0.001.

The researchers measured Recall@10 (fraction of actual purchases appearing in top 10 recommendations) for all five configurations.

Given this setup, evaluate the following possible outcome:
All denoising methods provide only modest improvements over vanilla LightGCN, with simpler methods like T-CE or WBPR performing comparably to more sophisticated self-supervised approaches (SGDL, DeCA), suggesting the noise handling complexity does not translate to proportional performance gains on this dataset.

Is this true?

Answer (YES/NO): NO